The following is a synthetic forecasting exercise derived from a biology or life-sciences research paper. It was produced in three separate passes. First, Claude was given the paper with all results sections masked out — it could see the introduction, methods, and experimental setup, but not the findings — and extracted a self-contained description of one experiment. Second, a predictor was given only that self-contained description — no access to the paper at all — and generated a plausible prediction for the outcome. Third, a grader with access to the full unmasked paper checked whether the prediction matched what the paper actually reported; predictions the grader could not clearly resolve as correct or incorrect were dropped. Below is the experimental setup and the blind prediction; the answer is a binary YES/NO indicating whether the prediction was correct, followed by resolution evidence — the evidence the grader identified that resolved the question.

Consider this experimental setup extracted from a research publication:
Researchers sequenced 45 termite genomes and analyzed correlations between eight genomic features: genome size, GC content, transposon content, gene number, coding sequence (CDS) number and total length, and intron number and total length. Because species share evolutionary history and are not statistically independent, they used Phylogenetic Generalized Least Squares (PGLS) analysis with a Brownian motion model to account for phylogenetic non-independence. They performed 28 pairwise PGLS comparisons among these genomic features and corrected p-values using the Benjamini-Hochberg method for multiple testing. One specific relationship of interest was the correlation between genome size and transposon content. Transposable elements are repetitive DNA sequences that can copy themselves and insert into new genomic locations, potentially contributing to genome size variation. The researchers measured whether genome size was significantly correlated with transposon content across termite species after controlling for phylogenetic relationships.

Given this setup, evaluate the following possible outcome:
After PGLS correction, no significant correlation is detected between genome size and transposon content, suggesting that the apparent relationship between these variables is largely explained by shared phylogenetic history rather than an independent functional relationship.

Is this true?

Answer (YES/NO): NO